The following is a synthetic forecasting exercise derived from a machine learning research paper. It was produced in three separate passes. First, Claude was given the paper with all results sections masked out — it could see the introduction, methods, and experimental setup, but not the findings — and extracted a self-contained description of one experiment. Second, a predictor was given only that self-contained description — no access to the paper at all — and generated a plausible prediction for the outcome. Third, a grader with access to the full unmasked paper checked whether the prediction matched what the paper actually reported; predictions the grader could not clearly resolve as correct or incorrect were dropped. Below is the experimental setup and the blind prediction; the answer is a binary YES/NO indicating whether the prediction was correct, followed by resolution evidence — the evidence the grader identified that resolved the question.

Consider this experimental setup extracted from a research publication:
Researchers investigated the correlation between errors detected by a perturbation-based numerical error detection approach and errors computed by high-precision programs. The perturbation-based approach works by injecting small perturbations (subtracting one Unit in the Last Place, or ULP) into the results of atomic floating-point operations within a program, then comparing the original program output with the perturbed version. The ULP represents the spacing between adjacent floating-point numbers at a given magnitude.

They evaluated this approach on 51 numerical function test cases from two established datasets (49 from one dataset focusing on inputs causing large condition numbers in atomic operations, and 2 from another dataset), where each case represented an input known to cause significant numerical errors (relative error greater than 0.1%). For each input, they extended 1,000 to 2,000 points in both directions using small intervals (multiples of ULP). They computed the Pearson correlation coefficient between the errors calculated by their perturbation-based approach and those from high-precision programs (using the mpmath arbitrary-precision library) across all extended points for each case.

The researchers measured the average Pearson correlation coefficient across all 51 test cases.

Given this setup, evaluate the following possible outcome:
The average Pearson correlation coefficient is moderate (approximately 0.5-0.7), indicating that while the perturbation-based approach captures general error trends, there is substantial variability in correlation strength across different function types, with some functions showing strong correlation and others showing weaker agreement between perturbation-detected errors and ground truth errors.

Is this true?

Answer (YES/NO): NO